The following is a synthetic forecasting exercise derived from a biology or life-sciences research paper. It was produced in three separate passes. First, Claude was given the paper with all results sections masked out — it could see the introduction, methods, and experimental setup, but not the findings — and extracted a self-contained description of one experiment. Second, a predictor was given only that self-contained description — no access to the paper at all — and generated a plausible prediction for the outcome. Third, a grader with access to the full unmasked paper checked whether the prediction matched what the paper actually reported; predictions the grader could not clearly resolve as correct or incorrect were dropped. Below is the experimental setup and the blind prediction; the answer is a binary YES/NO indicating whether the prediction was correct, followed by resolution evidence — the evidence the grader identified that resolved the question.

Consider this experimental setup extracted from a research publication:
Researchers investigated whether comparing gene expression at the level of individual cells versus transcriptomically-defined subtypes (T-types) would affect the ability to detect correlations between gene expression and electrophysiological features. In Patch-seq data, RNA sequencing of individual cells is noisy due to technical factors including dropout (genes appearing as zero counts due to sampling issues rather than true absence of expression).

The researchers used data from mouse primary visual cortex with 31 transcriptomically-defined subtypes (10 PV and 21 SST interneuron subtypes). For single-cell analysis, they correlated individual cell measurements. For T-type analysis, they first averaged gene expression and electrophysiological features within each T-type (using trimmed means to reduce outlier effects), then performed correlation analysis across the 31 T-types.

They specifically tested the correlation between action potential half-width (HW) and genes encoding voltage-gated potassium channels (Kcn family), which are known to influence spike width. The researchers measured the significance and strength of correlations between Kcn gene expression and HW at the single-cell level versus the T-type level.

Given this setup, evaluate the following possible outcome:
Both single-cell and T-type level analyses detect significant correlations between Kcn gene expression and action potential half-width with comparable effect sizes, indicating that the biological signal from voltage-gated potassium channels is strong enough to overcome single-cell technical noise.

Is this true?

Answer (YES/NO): NO